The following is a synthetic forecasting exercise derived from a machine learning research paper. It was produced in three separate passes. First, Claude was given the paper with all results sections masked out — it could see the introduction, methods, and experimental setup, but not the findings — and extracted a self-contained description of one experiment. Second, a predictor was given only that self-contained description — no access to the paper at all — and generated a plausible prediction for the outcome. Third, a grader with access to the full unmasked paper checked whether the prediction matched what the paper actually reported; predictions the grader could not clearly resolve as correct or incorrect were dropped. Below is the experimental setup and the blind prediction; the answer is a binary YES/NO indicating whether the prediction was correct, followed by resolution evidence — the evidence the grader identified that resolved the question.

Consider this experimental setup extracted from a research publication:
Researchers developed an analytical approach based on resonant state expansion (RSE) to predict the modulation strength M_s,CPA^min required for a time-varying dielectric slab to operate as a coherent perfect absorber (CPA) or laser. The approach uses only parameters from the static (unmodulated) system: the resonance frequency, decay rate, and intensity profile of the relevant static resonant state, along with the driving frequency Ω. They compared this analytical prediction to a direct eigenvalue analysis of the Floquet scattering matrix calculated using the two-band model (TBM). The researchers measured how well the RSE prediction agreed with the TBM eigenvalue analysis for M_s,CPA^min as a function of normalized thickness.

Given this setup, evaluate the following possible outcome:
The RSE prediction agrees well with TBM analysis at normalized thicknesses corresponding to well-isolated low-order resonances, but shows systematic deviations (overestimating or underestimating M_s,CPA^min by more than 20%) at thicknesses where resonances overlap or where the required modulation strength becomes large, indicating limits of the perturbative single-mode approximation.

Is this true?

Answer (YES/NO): NO